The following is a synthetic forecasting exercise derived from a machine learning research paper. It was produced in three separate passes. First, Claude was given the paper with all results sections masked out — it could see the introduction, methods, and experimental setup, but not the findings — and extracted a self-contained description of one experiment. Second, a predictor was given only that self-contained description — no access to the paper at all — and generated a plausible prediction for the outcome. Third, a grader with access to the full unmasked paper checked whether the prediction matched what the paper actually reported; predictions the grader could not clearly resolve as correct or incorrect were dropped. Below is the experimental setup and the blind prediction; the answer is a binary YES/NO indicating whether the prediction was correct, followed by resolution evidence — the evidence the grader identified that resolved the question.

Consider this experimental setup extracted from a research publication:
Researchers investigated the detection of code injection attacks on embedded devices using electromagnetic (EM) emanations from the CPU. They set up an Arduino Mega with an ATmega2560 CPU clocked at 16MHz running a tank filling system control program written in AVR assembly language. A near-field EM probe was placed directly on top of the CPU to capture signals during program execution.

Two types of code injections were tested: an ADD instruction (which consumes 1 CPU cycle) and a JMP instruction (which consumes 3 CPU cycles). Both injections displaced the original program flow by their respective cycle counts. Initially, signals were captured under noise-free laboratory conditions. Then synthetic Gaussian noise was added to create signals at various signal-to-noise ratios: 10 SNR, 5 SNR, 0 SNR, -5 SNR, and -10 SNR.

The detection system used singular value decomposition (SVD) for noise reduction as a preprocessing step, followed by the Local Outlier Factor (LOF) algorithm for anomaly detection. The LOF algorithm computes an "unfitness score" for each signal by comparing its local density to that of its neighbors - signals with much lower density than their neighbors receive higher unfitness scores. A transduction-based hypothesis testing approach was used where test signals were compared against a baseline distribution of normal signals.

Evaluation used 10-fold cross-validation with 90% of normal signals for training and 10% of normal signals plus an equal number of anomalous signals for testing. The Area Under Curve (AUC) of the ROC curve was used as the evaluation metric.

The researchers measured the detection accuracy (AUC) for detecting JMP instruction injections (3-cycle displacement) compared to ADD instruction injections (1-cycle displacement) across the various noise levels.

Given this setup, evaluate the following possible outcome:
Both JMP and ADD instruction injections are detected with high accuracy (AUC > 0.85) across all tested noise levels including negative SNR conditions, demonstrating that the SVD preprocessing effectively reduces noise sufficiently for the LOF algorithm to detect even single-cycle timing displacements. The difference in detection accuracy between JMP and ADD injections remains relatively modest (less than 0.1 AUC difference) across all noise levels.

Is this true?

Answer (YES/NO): YES